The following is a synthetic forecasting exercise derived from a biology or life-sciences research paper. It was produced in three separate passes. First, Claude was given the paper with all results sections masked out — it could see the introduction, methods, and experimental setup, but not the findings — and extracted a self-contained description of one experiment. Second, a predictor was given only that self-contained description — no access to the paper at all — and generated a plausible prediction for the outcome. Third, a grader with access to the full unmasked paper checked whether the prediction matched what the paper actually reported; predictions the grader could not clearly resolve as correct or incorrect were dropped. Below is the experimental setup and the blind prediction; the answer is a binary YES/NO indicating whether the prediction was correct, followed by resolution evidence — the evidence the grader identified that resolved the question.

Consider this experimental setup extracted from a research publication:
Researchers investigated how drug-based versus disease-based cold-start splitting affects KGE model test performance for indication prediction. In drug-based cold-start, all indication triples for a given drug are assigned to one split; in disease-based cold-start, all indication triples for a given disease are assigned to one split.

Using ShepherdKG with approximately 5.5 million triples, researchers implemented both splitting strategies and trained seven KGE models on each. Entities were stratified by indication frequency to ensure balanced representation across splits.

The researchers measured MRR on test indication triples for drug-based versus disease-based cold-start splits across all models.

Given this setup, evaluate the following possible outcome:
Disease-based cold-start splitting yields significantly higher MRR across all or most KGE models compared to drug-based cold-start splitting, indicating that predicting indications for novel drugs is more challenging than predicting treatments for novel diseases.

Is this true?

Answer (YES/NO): NO